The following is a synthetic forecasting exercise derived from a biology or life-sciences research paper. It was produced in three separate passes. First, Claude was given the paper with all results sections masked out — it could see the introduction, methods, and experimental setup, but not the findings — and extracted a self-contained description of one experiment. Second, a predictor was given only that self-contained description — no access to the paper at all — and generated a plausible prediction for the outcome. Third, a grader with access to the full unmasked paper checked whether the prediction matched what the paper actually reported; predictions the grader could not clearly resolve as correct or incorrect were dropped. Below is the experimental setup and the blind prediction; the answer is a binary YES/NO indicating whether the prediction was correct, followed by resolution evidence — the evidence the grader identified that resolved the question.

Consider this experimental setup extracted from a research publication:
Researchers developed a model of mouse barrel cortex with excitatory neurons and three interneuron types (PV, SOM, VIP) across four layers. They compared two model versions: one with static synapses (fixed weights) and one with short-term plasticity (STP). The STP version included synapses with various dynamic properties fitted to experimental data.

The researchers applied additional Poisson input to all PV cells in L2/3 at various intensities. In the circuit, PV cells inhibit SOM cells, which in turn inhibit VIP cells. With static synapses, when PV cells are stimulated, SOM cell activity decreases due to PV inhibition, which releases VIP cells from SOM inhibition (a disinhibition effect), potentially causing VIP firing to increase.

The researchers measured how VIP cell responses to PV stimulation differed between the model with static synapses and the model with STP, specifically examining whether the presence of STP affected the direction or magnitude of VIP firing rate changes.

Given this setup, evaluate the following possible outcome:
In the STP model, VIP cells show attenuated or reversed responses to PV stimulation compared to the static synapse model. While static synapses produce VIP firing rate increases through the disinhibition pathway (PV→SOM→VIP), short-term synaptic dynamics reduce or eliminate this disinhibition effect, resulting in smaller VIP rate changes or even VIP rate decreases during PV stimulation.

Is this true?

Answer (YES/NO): YES